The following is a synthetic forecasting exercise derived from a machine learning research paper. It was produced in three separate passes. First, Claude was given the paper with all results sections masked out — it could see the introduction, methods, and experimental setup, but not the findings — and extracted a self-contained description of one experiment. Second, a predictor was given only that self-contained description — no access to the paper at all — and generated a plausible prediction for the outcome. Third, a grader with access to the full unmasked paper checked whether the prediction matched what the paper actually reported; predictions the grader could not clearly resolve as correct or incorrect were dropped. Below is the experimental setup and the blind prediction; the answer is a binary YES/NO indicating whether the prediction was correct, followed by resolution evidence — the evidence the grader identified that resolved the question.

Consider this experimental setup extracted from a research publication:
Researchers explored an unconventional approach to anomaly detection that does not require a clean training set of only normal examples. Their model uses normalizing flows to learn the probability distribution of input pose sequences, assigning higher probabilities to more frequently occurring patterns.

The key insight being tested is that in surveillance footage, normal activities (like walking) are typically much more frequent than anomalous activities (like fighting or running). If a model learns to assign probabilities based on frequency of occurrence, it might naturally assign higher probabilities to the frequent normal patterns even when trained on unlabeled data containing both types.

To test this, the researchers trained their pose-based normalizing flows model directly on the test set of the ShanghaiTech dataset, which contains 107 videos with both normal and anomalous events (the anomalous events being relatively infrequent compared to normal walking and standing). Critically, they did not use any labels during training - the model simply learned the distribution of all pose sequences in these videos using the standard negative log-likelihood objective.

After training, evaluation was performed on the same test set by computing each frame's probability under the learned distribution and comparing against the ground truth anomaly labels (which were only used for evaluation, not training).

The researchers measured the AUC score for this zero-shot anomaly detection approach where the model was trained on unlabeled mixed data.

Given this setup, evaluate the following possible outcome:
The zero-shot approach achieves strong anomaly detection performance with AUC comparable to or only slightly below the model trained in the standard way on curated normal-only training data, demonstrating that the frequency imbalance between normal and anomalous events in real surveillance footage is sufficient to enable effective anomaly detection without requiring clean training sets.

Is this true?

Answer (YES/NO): YES